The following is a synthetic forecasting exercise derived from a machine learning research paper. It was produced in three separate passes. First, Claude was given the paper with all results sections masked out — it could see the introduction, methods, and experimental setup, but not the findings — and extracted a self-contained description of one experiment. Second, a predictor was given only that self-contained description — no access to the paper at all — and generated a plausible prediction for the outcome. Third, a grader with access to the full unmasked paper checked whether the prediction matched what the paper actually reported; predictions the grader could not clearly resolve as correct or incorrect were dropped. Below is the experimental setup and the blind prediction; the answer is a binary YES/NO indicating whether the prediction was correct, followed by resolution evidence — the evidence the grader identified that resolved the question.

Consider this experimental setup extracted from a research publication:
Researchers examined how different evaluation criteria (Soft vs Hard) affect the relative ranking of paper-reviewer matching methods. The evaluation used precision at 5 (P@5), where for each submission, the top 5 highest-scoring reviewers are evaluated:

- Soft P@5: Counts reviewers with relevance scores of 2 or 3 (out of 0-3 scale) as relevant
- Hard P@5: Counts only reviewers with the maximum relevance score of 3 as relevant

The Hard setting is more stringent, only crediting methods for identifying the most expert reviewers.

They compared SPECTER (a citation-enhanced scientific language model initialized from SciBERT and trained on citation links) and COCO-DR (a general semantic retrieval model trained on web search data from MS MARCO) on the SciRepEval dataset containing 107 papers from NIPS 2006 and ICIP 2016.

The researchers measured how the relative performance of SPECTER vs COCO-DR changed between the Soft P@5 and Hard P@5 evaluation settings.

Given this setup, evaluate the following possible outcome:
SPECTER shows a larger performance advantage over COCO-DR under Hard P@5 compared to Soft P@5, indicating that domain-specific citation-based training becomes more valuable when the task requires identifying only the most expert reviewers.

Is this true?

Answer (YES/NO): YES